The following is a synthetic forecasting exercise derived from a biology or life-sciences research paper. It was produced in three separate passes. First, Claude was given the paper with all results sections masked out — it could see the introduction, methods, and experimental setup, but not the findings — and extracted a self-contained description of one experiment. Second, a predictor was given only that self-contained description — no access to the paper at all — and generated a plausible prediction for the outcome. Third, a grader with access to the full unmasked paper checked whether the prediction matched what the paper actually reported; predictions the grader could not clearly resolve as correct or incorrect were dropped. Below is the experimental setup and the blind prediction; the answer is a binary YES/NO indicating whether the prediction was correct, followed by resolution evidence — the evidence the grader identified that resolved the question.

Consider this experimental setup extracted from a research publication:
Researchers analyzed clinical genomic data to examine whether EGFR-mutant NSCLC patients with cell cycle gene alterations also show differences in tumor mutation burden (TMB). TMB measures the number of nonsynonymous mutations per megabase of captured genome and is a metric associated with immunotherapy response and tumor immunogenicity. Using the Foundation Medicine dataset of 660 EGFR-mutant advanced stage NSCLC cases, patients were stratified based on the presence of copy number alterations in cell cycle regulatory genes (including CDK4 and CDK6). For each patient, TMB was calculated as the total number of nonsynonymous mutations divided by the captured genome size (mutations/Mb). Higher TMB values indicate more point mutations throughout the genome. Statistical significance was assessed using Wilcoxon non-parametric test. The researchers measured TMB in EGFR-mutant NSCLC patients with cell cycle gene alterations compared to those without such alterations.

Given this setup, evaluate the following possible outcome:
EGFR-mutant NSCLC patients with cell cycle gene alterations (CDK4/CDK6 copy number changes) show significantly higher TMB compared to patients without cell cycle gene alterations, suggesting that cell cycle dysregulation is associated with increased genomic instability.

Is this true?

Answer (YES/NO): NO